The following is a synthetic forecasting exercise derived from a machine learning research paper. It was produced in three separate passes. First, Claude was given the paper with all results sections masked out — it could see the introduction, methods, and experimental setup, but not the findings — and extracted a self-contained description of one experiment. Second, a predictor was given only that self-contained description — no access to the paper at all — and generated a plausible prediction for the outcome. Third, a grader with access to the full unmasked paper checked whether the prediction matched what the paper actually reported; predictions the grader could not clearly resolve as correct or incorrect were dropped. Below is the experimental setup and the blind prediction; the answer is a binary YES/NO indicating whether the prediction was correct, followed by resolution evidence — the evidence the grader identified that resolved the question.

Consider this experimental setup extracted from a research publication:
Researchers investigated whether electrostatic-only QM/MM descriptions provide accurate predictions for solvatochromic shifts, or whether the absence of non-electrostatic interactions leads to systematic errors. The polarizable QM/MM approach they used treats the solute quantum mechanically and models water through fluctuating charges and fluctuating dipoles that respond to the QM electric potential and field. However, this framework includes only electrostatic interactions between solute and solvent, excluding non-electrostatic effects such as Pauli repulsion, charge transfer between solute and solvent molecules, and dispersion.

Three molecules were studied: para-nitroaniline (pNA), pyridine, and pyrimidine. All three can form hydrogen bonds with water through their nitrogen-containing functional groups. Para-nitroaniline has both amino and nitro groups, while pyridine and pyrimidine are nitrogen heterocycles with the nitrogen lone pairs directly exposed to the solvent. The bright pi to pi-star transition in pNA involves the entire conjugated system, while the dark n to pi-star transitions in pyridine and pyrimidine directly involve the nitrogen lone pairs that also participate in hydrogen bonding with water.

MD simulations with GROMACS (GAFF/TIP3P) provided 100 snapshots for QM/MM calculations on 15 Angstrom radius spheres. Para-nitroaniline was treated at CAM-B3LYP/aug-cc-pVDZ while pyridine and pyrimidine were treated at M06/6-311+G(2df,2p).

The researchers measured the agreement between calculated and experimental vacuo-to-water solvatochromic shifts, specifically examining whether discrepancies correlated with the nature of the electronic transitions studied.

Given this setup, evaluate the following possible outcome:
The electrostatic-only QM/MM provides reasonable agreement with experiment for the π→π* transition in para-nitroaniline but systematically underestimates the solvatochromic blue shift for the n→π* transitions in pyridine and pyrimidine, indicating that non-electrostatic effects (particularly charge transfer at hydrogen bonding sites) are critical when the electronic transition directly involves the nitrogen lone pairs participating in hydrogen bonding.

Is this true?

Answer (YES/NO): NO